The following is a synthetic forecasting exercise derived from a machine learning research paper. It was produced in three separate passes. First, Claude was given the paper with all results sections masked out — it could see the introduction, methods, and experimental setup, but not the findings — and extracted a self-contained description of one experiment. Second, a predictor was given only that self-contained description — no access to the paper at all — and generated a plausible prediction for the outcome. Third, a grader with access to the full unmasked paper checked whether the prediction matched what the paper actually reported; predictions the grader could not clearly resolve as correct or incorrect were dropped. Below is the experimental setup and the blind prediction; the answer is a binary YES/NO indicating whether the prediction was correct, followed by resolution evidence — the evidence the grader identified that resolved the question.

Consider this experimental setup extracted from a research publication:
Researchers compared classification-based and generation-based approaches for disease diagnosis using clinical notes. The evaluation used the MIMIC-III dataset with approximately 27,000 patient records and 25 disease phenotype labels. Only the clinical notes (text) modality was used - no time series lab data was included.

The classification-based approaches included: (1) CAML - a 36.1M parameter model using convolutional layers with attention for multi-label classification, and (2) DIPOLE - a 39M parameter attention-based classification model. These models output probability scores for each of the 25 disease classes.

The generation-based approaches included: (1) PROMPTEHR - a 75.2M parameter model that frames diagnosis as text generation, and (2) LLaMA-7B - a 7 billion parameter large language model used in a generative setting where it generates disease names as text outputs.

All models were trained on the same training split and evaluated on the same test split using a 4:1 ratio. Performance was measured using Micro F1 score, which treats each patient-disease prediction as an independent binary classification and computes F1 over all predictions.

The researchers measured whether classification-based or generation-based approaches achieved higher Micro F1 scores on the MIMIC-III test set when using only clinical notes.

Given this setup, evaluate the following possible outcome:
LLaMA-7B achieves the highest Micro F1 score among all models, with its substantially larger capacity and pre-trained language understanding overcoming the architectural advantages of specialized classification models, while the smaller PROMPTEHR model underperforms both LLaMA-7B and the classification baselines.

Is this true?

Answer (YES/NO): NO